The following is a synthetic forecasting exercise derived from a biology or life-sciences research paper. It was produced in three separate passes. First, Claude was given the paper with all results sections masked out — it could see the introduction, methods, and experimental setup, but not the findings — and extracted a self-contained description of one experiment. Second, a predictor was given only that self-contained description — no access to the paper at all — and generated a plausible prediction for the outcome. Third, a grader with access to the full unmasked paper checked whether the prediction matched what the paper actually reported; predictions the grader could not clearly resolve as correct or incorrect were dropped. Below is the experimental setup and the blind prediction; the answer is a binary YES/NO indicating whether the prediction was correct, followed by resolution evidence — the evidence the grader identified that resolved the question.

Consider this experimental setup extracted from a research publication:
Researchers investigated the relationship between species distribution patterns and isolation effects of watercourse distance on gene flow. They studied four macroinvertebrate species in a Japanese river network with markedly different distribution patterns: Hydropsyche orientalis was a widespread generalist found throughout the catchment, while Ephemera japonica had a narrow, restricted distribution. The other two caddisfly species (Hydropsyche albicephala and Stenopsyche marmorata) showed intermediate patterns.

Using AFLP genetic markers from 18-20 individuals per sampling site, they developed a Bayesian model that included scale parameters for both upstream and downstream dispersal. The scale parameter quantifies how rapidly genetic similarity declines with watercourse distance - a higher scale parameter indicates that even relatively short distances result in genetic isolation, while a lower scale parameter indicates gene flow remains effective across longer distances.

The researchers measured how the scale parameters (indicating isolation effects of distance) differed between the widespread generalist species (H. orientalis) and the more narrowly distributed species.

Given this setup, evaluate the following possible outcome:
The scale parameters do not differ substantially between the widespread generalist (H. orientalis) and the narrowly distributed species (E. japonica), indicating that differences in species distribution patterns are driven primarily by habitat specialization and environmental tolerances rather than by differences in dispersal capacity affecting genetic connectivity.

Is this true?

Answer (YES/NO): NO